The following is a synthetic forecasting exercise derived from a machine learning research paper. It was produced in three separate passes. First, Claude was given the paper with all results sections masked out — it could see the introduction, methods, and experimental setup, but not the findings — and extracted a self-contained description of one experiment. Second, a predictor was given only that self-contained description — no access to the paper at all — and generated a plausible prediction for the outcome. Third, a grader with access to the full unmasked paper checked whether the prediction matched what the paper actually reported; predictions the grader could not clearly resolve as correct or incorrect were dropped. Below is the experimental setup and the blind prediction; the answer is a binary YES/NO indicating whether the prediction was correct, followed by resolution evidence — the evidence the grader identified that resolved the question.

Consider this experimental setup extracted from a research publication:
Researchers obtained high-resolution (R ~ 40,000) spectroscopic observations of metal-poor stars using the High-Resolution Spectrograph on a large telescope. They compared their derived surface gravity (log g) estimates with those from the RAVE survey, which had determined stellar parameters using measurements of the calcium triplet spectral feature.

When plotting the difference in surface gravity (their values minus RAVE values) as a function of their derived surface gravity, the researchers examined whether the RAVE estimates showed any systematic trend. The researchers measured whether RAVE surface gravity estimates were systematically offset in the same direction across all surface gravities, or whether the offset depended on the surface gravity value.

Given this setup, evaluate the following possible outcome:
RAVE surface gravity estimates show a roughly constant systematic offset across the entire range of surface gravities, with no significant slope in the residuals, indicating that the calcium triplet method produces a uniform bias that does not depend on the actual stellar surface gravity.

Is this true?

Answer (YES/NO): NO